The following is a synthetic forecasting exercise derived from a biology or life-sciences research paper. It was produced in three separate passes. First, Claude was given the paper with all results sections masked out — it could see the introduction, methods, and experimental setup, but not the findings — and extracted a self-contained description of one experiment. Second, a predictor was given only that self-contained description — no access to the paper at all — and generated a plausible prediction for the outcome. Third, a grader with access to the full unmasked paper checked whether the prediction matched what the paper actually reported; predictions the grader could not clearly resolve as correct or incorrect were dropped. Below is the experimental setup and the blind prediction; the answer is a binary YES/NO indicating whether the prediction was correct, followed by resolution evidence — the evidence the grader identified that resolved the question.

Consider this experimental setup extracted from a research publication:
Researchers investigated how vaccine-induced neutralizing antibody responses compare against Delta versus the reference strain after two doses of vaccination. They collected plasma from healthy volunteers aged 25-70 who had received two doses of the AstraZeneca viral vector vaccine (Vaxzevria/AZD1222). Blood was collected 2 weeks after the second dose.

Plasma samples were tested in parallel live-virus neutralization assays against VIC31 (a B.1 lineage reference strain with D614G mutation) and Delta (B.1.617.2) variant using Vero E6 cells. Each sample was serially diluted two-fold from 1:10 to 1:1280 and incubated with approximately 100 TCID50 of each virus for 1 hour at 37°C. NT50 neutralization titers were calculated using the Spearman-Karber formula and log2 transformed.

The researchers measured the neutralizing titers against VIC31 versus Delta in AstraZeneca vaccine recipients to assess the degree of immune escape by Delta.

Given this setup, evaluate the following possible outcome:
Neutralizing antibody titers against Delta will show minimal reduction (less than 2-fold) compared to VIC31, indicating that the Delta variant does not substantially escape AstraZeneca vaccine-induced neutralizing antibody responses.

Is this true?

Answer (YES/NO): NO